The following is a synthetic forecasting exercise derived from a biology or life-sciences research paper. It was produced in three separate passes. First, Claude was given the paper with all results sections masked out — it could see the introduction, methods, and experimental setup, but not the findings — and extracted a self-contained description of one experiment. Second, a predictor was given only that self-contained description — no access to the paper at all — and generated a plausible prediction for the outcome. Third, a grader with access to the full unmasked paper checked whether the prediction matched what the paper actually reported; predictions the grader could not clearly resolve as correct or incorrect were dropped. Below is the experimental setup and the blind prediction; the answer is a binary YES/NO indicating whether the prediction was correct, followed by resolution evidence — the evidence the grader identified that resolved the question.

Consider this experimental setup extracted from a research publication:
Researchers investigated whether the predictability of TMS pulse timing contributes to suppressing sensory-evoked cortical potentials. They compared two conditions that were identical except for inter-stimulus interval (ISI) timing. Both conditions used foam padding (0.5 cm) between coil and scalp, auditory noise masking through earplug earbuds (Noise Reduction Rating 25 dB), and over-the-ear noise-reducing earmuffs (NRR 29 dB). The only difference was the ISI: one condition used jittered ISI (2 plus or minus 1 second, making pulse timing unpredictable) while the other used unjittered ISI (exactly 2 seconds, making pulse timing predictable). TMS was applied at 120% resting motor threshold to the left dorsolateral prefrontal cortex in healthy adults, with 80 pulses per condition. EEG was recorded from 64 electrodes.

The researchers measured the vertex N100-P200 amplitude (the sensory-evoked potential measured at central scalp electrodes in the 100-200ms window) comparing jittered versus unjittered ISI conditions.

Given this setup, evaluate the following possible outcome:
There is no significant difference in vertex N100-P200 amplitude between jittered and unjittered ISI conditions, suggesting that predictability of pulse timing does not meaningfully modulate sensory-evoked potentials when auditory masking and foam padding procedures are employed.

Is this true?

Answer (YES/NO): NO